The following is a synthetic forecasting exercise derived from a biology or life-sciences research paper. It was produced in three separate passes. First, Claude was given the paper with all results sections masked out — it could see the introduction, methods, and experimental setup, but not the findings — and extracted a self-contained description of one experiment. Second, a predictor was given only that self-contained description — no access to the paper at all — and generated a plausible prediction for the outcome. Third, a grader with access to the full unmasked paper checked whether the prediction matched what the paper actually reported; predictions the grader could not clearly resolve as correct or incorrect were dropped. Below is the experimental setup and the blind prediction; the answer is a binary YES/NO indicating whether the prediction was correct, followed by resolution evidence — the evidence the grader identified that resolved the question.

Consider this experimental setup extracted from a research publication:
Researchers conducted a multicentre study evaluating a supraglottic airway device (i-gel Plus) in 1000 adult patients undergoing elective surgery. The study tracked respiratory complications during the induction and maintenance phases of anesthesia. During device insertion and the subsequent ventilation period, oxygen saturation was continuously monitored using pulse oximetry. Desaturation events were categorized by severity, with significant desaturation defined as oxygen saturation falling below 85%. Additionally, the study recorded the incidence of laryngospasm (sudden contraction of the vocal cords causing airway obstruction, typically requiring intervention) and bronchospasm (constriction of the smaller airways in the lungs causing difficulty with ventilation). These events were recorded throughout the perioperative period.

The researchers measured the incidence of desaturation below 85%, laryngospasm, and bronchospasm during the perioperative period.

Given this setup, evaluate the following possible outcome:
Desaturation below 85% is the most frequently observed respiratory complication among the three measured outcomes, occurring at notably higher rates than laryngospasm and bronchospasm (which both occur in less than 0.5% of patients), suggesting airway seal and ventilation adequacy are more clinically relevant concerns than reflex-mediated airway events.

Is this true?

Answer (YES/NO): NO